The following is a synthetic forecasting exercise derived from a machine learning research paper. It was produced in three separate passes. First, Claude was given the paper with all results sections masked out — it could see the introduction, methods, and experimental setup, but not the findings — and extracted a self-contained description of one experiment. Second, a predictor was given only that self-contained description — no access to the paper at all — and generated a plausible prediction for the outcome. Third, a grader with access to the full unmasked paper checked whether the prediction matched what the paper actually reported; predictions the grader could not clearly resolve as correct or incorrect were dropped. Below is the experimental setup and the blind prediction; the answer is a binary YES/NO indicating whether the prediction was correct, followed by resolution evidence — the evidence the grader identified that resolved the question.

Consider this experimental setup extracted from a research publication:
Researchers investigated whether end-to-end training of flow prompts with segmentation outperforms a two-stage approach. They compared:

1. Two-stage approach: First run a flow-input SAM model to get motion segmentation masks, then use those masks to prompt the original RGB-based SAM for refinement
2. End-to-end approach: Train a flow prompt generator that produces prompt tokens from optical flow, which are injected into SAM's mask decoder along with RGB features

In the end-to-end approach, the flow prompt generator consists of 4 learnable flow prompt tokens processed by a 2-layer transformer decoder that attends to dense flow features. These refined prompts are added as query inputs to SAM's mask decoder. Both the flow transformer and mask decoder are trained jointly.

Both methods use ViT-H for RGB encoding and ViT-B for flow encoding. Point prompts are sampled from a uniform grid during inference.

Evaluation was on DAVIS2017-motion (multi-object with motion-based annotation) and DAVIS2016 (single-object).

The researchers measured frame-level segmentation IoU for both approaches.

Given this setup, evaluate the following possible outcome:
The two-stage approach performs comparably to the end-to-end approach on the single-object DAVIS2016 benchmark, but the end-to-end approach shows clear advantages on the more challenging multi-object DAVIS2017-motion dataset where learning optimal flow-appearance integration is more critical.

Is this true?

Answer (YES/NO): NO